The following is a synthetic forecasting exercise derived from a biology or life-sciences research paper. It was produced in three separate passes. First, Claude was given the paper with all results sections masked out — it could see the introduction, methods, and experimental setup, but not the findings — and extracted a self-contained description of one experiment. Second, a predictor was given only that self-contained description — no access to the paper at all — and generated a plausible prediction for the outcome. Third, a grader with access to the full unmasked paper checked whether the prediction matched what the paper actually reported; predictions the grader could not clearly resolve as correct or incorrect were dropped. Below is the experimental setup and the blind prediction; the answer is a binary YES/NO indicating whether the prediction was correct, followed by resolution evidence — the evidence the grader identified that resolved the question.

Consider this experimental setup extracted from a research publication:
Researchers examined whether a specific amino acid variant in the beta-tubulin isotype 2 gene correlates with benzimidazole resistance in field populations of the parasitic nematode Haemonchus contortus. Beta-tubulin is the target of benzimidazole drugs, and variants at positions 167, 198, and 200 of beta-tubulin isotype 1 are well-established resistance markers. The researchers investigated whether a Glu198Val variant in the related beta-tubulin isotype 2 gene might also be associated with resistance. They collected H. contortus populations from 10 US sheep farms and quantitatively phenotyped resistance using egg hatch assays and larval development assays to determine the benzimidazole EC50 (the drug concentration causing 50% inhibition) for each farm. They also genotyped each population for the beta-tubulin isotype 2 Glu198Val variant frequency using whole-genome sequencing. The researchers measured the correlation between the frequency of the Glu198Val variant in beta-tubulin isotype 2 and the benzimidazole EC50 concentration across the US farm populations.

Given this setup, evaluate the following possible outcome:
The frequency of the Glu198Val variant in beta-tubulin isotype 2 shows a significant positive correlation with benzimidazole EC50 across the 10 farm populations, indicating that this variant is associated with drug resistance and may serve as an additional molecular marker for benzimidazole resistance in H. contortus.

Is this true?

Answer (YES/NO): YES